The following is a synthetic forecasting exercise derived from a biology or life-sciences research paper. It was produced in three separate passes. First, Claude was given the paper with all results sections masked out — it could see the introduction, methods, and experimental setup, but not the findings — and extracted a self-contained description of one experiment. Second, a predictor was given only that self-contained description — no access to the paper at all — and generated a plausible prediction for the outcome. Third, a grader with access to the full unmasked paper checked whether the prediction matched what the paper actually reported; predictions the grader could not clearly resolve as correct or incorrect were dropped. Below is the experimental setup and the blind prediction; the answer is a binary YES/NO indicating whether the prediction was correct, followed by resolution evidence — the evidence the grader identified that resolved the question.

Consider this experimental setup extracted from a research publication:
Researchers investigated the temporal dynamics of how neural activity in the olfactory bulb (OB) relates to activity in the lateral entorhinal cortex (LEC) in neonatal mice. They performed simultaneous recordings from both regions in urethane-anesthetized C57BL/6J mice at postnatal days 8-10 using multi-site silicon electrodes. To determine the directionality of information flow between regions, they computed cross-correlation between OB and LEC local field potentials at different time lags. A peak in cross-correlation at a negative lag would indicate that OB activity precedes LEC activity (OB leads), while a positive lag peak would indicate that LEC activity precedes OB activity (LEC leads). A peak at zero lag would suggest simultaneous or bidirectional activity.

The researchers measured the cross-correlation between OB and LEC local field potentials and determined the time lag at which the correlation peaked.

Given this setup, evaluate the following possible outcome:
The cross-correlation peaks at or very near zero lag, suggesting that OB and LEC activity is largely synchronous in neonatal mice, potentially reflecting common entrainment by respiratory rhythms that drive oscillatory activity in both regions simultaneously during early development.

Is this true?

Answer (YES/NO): NO